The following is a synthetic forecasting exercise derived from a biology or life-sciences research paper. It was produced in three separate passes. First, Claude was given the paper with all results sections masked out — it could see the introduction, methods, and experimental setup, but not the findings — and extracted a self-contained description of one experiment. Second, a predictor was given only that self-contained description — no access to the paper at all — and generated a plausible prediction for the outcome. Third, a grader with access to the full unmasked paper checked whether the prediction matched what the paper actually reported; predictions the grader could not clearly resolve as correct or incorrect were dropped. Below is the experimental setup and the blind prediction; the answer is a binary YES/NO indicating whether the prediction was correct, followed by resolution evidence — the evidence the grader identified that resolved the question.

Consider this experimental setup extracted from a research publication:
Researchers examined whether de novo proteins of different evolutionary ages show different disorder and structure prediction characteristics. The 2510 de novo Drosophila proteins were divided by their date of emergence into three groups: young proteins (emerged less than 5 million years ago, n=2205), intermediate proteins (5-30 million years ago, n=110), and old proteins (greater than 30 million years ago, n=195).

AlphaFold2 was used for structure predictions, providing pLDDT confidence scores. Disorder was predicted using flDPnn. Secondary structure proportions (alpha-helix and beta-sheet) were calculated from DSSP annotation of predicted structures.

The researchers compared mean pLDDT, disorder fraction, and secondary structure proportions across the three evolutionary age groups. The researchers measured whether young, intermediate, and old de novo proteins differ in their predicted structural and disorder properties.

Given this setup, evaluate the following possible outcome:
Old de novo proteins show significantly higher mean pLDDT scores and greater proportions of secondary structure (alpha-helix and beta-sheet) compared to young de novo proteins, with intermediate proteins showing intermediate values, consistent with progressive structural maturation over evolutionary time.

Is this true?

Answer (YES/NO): NO